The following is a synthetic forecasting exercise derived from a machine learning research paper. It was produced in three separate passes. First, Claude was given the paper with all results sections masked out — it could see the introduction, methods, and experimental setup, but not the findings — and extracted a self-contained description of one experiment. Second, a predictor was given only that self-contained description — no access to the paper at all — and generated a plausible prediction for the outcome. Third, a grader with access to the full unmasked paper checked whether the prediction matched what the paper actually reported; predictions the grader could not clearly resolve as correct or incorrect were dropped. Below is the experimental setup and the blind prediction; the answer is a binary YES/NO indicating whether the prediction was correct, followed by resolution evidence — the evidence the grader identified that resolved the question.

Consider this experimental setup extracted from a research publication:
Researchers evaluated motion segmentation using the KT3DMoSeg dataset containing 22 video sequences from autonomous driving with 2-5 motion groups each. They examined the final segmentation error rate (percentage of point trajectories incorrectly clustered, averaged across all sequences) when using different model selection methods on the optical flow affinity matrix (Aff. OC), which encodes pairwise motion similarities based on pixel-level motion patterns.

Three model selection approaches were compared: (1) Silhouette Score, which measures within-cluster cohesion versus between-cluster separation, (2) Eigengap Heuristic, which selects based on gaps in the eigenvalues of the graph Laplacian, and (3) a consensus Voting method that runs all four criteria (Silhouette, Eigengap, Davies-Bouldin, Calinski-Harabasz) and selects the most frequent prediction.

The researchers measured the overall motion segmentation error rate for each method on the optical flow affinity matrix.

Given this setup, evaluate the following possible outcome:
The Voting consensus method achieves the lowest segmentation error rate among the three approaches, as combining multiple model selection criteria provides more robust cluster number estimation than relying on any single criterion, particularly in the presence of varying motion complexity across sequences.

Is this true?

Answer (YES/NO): NO